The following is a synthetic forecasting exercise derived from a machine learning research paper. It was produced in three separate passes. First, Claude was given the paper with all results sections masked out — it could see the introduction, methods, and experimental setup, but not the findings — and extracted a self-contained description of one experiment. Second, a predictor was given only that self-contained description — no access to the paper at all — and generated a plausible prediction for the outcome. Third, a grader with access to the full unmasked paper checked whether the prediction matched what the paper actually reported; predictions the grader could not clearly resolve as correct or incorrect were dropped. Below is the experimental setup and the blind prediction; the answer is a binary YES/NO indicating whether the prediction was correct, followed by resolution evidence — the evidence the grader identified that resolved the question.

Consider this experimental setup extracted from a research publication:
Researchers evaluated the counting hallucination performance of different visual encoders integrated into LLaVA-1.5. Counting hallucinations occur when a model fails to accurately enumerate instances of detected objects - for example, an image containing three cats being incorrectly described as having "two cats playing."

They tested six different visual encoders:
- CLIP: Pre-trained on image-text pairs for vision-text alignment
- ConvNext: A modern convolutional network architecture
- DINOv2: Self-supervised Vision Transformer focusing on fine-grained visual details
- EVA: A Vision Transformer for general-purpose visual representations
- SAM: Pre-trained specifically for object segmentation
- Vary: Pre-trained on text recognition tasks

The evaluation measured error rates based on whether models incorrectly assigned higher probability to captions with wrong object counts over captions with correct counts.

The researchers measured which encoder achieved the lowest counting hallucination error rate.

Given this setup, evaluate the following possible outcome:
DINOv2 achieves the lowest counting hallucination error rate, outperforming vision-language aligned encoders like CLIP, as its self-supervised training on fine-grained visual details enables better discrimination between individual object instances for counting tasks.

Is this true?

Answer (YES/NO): NO